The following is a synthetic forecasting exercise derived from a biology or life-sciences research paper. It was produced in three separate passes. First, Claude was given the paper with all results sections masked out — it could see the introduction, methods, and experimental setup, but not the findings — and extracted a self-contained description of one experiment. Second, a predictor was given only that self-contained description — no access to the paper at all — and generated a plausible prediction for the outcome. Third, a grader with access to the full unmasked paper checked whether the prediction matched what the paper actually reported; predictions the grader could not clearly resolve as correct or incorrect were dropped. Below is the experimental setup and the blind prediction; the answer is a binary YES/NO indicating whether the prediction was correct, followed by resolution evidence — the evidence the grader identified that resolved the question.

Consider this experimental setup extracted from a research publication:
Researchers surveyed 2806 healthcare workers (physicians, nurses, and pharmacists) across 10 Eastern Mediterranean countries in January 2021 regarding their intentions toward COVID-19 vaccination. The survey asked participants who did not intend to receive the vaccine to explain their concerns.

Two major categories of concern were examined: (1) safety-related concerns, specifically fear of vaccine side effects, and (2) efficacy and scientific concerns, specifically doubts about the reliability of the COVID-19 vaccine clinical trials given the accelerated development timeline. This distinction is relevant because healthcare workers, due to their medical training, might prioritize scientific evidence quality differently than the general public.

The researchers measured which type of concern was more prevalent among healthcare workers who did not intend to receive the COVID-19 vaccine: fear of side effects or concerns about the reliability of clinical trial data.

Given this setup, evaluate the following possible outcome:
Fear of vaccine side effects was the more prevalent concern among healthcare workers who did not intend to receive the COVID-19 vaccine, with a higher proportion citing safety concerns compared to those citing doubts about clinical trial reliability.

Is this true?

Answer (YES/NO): NO